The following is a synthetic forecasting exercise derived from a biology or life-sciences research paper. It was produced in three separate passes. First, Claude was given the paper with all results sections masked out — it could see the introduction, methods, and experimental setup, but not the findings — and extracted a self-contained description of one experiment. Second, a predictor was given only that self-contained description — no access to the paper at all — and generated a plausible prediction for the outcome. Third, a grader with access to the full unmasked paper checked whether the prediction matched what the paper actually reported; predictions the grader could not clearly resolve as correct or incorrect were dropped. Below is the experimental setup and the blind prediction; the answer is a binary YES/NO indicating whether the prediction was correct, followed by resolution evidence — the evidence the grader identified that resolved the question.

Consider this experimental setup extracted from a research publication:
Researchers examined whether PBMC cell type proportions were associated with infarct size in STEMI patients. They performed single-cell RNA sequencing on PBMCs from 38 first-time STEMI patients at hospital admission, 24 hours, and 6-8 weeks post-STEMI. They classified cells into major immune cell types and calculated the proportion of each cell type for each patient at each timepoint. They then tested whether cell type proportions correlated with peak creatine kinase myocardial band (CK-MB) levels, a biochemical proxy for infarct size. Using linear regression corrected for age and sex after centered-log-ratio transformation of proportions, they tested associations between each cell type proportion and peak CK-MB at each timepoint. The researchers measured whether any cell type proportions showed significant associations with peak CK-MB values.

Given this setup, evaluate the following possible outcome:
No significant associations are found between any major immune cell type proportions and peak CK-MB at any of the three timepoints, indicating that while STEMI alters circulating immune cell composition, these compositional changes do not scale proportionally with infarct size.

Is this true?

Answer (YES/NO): YES